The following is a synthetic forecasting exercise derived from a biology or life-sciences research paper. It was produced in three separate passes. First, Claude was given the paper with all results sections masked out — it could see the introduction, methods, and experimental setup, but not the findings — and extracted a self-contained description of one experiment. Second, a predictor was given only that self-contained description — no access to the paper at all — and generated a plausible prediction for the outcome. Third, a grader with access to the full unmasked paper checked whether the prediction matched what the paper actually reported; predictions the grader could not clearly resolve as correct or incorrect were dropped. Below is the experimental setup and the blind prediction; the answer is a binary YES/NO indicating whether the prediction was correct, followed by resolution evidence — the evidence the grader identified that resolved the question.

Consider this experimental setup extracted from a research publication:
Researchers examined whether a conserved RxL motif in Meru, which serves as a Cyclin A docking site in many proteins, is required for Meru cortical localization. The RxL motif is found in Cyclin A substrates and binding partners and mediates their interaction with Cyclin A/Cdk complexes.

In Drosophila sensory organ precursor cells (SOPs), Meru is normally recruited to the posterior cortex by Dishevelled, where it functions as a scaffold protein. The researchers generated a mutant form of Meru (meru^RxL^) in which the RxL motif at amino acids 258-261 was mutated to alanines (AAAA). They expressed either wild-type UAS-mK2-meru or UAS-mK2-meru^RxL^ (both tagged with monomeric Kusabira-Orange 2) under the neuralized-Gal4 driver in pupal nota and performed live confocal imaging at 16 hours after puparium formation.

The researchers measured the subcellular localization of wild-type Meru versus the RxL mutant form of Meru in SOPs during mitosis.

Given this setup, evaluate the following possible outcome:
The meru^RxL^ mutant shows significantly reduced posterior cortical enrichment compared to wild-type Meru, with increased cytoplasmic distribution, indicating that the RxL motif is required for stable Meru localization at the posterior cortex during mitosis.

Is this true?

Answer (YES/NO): YES